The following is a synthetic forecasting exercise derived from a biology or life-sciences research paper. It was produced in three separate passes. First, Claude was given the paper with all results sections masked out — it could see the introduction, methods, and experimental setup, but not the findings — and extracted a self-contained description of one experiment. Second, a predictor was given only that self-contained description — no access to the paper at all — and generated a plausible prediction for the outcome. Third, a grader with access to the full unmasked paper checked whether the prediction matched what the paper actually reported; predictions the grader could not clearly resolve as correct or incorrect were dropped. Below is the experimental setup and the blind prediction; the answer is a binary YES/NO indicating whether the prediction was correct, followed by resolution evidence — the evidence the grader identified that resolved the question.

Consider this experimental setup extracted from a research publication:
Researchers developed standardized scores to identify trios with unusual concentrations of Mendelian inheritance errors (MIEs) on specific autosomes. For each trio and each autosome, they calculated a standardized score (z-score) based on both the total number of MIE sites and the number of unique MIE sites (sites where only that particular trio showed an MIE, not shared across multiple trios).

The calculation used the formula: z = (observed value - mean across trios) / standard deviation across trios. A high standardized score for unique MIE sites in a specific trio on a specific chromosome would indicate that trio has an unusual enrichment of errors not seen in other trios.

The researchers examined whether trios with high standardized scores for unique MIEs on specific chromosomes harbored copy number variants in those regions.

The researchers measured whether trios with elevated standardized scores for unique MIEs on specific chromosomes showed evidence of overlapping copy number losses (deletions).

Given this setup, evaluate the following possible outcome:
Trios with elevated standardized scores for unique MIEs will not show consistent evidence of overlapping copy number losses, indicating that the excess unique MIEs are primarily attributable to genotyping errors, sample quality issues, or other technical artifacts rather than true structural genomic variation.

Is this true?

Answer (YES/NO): NO